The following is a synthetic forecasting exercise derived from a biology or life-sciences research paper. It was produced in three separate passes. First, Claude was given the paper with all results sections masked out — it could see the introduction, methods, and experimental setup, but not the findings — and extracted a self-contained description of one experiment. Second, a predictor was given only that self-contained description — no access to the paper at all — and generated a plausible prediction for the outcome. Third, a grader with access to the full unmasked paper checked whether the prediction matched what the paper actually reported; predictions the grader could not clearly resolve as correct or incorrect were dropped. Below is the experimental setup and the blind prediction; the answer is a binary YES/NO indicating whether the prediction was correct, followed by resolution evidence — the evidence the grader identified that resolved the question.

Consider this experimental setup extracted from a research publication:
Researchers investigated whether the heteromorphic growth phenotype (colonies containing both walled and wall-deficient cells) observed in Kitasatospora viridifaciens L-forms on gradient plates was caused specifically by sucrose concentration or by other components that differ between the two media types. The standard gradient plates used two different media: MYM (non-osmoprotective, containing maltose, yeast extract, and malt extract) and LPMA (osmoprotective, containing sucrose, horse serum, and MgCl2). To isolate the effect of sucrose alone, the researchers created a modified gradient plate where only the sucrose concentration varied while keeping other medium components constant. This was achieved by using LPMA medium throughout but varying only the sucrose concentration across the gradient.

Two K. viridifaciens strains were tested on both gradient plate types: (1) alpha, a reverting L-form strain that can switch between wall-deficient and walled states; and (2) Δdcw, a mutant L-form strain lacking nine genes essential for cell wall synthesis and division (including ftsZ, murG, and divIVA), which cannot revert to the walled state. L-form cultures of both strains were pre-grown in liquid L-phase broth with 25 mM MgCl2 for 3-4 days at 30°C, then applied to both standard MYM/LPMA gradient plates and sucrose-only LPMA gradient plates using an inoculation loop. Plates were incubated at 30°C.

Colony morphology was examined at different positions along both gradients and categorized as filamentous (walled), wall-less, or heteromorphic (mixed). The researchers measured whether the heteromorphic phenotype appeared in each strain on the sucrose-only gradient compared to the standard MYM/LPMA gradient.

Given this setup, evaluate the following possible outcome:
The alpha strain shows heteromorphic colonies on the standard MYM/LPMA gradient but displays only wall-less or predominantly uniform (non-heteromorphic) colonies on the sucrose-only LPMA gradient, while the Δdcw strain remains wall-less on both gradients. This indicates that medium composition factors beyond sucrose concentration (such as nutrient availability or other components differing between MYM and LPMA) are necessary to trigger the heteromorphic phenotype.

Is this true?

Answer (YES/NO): YES